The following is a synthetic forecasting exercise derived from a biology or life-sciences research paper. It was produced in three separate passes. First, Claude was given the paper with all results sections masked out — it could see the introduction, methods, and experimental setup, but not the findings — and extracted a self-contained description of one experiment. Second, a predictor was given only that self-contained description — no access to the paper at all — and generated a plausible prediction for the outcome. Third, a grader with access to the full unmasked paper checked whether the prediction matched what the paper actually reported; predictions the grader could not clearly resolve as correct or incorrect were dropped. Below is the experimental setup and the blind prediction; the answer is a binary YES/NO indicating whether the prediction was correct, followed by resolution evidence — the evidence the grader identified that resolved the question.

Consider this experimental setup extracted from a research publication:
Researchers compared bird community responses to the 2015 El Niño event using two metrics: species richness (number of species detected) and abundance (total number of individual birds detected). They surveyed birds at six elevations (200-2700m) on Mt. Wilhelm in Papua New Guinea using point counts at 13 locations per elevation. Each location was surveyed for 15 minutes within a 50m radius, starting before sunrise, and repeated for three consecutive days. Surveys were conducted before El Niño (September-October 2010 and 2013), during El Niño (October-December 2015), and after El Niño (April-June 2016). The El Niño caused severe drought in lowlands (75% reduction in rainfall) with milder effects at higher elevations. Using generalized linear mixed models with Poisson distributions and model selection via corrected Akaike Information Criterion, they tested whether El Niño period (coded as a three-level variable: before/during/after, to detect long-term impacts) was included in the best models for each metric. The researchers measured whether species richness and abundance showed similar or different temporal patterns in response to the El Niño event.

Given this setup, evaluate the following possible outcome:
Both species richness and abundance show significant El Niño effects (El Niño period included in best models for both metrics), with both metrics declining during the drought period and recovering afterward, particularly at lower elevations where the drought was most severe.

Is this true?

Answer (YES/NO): NO